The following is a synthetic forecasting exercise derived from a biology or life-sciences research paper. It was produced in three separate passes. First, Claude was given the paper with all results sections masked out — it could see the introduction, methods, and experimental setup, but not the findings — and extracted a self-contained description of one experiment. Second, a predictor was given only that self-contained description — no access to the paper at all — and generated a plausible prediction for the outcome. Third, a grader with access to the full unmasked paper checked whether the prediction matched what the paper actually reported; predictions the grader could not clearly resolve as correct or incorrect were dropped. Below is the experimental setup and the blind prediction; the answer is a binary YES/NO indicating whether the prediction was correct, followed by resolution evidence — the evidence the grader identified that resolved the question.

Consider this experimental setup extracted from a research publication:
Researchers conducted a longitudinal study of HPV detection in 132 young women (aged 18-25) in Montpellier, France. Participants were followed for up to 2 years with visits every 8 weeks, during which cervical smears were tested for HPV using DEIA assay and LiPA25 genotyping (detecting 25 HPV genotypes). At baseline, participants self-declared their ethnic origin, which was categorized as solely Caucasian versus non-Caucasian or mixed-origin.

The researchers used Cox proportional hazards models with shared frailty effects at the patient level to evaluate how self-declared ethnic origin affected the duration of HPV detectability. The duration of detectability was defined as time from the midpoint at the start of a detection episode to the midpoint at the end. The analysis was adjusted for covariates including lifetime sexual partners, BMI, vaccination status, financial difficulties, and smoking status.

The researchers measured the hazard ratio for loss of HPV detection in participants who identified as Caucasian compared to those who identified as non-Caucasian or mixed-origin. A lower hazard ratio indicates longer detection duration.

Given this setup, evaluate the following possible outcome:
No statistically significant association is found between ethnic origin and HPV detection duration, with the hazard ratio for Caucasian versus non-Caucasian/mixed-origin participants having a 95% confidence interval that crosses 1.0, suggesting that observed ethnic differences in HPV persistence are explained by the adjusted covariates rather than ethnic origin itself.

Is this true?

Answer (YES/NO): NO